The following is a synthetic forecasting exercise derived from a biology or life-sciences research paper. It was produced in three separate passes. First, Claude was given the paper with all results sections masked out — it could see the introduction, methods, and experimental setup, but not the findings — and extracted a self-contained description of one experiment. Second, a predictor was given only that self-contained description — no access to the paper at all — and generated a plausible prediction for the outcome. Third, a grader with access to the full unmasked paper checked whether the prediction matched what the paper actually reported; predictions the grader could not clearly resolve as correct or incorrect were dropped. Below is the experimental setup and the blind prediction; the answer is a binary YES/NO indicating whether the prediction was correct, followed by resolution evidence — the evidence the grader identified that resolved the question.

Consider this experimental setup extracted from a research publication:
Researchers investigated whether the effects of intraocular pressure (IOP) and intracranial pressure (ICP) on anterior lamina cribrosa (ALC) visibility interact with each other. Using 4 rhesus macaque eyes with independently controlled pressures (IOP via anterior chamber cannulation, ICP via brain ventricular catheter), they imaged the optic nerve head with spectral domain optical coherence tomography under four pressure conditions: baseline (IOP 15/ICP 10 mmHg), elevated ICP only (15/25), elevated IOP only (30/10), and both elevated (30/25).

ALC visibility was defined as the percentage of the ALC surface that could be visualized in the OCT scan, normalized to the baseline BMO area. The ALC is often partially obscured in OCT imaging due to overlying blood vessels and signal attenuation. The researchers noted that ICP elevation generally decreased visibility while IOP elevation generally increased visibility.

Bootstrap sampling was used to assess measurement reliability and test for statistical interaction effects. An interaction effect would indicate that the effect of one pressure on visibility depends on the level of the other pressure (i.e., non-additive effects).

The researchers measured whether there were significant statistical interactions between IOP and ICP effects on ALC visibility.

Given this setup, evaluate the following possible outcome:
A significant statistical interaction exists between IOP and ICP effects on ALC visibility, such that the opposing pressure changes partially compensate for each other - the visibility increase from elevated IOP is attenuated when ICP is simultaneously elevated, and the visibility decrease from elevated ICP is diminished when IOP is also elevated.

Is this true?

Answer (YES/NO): NO